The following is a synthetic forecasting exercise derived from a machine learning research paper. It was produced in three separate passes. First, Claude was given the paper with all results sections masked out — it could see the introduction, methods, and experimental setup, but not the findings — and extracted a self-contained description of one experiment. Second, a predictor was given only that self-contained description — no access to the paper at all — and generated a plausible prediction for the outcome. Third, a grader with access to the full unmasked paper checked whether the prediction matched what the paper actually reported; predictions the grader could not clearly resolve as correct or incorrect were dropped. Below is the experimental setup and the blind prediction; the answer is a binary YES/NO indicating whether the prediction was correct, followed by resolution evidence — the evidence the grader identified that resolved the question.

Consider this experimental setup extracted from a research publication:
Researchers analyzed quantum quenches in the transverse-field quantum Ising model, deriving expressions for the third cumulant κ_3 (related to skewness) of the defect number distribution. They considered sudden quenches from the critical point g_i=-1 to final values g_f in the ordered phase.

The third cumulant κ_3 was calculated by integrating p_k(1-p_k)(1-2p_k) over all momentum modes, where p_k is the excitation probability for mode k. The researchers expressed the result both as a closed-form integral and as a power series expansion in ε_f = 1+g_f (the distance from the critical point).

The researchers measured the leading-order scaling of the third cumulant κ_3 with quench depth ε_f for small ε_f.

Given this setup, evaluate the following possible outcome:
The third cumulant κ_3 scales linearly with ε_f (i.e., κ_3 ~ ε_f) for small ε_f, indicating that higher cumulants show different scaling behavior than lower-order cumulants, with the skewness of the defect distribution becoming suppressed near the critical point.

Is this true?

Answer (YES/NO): NO